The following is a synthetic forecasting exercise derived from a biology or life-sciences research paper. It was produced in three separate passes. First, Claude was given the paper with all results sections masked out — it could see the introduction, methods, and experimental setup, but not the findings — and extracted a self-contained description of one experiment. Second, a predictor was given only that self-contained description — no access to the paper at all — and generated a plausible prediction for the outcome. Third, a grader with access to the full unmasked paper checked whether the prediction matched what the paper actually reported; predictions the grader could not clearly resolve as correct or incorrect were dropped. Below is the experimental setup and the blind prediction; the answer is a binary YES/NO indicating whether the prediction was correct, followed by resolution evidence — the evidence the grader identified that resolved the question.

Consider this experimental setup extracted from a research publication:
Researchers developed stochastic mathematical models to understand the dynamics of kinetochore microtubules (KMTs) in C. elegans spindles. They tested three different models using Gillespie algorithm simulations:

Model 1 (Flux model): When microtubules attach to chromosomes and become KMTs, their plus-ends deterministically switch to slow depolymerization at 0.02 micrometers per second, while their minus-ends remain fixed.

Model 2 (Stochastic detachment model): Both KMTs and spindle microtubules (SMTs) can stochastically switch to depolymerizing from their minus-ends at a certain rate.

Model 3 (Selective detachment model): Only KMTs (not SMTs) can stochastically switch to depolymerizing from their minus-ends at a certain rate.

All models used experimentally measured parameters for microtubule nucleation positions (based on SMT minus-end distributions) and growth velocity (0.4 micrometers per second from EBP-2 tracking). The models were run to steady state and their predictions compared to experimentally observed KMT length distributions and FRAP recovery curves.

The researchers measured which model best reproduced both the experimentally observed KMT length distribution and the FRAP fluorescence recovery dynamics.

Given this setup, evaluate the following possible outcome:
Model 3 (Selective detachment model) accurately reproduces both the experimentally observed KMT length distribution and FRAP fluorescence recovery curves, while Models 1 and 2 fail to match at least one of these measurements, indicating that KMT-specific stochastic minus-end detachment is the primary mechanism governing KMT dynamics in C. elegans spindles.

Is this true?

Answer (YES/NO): YES